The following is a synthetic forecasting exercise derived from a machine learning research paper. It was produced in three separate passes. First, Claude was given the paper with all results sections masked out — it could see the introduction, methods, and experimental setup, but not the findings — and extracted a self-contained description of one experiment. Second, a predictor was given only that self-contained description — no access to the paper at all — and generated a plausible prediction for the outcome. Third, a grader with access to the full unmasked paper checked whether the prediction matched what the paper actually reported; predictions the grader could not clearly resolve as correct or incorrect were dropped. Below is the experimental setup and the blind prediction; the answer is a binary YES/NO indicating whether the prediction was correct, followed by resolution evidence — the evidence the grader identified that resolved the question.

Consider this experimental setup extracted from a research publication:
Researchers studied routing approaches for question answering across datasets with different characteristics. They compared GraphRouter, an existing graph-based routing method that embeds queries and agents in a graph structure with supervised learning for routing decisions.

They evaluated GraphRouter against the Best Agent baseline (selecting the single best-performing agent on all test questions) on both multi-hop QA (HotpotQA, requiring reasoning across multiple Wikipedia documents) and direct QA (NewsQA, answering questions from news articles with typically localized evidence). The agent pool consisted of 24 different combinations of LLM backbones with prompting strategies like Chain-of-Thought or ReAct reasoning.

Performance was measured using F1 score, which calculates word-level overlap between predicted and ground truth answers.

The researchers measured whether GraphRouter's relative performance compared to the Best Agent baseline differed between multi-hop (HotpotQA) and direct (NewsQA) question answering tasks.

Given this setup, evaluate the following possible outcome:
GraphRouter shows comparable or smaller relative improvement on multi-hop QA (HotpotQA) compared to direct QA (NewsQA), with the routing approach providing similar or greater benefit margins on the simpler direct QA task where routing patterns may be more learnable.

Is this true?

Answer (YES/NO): YES